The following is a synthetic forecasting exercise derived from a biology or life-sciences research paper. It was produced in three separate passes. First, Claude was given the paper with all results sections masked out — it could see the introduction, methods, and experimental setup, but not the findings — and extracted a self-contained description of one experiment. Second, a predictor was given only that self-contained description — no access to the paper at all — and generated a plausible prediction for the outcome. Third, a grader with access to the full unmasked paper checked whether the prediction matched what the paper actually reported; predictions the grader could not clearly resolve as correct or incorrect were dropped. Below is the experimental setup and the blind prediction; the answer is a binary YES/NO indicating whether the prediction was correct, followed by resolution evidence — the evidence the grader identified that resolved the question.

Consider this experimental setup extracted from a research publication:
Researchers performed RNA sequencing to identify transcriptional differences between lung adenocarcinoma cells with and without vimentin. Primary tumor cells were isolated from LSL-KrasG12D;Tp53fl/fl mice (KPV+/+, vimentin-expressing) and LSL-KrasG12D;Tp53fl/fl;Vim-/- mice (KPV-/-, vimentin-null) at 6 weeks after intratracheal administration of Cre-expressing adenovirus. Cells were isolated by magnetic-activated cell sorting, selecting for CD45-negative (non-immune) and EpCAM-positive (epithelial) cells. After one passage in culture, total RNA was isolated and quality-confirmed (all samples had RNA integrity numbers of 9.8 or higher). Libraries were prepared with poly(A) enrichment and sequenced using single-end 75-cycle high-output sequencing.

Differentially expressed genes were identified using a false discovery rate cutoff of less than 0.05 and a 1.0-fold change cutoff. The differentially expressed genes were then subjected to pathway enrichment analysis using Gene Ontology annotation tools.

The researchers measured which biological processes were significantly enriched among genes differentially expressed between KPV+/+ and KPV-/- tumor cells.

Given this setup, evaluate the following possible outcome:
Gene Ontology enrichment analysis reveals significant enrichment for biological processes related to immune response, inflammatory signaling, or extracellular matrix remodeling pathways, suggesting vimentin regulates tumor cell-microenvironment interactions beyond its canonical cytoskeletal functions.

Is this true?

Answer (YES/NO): NO